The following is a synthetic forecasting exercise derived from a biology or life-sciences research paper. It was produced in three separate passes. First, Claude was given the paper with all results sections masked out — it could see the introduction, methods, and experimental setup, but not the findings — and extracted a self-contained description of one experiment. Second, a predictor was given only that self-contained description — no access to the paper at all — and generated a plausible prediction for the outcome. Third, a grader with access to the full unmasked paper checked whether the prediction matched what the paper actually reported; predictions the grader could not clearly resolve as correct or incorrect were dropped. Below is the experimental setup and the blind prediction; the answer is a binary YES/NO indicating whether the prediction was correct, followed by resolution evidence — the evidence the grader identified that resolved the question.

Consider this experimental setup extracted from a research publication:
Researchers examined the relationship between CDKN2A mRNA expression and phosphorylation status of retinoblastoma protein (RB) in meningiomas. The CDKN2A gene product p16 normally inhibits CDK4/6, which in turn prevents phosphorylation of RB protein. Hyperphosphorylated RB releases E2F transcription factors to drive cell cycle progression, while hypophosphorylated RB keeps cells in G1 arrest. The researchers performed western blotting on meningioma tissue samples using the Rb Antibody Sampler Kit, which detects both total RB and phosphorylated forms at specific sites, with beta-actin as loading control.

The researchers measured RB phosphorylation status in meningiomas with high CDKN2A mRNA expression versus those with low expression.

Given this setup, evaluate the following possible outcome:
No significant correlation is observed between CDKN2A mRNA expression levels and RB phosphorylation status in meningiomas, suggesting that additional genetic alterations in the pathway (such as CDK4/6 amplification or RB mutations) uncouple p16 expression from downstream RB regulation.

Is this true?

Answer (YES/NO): NO